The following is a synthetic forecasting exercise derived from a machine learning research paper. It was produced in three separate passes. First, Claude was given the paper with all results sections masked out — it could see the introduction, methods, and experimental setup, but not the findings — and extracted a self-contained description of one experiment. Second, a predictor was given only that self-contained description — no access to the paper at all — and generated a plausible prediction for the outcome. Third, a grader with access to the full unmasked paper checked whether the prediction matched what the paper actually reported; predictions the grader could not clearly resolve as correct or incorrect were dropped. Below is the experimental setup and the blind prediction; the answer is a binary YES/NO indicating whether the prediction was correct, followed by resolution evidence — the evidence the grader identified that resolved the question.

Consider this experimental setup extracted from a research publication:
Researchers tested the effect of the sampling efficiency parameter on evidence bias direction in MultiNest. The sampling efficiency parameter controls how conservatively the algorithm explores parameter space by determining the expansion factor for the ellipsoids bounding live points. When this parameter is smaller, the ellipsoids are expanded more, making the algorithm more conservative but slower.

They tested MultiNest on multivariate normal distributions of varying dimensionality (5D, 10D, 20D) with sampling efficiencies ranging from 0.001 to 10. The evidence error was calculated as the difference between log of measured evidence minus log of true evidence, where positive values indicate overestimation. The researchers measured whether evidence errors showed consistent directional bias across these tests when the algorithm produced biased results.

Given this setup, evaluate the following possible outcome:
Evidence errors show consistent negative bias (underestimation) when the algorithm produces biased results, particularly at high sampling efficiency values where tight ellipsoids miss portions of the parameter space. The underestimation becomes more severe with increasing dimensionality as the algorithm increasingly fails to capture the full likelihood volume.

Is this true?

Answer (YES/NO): NO